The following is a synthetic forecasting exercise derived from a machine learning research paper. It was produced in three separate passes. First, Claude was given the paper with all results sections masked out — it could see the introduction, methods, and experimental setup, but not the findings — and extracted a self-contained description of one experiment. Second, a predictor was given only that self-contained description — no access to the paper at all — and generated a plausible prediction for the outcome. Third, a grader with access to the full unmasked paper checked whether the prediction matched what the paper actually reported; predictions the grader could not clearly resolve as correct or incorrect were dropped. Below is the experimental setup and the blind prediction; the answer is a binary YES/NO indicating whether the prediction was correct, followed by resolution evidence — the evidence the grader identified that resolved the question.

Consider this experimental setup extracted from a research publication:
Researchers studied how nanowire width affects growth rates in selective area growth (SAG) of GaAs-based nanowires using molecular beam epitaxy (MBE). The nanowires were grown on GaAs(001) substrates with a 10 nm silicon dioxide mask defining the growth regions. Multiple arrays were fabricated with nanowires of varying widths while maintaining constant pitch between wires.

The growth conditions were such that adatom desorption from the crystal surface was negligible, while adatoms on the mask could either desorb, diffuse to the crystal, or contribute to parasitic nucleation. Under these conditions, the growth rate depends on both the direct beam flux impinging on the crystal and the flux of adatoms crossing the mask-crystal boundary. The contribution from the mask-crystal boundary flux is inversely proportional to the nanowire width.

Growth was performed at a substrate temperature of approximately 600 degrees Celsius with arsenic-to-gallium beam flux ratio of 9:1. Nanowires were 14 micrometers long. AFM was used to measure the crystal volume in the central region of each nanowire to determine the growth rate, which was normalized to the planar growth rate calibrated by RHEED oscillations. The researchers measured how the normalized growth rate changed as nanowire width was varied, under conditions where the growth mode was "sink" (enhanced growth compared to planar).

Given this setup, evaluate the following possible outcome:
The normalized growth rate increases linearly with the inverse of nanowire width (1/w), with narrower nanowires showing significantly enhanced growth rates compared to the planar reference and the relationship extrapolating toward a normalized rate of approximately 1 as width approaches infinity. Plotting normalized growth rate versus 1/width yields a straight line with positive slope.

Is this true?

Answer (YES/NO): NO